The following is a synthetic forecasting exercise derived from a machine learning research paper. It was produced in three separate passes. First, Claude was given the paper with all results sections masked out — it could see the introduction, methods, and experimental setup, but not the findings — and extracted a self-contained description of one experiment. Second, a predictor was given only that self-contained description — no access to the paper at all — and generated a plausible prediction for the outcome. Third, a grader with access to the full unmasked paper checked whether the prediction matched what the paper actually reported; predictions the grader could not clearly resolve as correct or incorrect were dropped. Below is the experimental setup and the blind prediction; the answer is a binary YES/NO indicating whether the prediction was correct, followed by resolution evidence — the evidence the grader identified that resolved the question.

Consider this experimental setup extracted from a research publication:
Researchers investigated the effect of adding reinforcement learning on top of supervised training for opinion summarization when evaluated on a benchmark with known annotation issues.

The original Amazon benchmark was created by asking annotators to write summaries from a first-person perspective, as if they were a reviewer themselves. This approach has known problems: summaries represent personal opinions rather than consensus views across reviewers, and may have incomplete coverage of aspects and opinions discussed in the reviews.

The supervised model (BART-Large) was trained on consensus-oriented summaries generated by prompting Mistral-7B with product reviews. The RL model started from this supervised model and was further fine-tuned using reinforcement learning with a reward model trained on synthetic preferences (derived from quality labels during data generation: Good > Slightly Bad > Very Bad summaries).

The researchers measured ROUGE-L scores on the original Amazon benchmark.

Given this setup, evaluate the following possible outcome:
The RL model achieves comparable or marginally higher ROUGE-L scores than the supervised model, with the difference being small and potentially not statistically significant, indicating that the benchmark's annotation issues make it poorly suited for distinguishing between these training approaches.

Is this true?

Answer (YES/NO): YES